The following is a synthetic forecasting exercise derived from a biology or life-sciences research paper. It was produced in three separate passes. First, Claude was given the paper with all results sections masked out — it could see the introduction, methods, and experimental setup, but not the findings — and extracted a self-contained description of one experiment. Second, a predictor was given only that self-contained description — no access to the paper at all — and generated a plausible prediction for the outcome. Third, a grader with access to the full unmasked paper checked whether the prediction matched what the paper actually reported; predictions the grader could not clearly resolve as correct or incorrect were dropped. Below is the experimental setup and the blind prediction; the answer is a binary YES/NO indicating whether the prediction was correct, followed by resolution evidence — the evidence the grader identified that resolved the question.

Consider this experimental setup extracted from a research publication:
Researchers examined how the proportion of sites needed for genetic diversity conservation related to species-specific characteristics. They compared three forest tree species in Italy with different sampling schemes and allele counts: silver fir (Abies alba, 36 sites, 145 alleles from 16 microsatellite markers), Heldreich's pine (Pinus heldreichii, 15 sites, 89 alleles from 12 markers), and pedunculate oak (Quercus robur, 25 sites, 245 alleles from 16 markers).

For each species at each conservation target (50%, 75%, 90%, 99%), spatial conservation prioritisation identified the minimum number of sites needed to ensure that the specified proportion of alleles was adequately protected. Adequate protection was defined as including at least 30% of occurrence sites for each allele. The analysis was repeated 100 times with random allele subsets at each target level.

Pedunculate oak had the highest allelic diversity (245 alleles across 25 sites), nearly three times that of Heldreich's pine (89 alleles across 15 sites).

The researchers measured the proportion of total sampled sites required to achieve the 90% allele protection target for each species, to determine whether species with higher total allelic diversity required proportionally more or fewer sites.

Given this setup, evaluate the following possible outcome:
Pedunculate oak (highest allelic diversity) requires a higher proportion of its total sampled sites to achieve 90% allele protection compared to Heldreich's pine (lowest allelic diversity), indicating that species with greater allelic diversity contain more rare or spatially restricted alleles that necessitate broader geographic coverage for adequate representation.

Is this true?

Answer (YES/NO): NO